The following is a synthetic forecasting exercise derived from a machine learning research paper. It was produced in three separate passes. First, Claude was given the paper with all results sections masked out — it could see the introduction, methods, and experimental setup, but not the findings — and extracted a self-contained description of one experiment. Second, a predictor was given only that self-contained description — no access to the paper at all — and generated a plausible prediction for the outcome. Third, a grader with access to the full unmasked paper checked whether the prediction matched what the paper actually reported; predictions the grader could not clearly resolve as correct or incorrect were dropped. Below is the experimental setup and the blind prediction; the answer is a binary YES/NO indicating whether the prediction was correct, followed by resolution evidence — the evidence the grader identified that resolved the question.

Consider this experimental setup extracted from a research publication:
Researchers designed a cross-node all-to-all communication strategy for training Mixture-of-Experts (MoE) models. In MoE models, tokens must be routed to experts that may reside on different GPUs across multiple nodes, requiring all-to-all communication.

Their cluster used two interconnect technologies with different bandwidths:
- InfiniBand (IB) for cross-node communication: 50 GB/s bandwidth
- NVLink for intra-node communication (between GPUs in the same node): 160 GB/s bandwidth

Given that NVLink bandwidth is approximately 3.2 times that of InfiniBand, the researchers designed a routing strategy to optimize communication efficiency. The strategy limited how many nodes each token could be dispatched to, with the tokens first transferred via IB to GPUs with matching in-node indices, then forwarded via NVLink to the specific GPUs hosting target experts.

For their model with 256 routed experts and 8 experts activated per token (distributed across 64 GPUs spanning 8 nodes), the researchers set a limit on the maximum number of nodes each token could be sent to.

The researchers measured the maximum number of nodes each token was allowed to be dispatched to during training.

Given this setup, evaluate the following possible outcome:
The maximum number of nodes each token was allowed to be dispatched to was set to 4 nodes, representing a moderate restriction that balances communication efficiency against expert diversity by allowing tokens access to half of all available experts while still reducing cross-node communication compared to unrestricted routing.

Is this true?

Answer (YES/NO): YES